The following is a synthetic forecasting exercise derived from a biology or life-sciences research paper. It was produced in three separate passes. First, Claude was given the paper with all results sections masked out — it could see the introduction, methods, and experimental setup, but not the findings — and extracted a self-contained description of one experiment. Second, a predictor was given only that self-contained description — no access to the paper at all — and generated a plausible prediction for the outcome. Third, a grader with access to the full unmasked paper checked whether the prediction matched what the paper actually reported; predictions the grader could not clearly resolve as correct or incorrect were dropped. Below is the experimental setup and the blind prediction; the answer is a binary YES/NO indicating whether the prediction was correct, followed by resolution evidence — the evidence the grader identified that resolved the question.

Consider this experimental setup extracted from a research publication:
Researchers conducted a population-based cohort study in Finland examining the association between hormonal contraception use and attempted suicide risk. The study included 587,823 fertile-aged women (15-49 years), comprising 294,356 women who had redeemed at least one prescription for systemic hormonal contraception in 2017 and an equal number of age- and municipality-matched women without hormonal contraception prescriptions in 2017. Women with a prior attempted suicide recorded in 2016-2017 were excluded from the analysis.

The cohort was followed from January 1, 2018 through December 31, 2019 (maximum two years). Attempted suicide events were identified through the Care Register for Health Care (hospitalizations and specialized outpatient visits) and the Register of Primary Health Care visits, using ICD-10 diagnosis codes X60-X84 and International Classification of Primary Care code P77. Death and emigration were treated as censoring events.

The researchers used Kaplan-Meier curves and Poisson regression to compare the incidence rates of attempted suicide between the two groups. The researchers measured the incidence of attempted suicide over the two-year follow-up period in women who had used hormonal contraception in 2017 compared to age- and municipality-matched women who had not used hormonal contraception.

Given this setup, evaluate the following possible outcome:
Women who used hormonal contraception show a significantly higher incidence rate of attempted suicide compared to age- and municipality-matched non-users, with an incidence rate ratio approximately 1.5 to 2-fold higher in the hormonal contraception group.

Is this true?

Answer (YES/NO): NO